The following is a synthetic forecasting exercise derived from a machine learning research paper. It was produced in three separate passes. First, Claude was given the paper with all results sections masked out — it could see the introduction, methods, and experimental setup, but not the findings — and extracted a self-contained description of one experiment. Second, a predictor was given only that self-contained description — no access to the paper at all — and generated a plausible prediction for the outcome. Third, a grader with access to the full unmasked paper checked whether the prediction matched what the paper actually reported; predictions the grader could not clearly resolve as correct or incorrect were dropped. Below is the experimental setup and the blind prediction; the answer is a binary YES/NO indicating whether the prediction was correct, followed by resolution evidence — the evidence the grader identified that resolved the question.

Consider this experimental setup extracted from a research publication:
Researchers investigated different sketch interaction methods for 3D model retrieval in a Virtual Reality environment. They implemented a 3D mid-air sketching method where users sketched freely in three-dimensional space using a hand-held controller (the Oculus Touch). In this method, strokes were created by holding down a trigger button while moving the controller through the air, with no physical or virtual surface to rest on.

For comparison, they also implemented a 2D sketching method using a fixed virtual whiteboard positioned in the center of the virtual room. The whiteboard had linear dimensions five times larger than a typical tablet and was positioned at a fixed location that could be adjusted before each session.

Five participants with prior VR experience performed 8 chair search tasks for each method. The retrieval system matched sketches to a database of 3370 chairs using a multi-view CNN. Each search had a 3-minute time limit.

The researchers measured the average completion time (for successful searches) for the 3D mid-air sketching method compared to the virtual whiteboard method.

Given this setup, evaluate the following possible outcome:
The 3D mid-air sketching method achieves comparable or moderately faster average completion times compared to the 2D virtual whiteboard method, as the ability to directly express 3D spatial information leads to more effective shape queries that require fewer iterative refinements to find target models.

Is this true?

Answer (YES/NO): NO